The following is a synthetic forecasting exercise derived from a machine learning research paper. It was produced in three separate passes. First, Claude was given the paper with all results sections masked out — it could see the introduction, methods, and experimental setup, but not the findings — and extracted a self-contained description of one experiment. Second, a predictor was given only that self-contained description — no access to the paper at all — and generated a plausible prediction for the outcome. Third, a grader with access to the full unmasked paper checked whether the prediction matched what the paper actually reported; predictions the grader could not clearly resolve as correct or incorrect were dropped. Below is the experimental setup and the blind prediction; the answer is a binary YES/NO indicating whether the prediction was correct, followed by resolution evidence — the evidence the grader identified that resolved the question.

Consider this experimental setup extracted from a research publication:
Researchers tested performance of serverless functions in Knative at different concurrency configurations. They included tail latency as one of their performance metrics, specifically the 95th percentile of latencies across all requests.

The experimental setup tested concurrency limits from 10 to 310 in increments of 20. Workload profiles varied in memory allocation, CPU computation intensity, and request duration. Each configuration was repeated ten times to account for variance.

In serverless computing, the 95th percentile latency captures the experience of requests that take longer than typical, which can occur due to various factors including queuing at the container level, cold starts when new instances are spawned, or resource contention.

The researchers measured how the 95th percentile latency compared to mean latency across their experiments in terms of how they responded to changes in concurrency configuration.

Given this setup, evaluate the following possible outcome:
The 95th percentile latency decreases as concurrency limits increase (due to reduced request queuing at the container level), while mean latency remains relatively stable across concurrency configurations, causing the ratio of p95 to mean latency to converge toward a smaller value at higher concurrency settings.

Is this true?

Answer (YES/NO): NO